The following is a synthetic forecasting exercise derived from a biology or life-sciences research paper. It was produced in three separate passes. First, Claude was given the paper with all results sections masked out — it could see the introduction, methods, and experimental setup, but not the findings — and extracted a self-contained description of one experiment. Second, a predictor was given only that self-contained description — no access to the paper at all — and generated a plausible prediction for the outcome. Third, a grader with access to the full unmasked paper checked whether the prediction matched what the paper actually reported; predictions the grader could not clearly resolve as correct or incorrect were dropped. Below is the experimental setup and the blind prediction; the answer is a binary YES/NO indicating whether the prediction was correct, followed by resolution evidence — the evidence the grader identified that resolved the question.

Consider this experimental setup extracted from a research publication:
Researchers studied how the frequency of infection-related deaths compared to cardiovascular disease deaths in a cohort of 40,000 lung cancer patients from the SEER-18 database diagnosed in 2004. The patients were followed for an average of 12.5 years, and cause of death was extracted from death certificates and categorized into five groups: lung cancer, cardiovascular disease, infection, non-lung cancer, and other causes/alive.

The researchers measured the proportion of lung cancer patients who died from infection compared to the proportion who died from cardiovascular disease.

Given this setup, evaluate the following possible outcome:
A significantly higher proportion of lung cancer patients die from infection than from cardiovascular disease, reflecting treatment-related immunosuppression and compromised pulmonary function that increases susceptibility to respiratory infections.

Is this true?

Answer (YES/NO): NO